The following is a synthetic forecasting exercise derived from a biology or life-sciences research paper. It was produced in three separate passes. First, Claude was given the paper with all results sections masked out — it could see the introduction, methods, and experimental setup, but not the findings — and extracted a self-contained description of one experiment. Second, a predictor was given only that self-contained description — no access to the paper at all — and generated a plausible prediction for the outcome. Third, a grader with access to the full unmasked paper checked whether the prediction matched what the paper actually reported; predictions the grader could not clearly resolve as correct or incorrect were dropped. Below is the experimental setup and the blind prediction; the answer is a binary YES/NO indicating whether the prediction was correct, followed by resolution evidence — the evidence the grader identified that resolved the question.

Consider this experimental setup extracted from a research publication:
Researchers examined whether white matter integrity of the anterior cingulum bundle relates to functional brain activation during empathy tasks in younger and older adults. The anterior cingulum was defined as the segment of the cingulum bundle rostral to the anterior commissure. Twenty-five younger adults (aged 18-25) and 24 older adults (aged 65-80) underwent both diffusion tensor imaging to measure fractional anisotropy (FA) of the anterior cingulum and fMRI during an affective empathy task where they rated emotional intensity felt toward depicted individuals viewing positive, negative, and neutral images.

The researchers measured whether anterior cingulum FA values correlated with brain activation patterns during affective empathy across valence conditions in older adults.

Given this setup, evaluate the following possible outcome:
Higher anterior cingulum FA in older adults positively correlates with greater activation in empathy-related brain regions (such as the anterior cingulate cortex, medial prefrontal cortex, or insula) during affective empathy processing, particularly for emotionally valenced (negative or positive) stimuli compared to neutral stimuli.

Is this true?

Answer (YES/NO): NO